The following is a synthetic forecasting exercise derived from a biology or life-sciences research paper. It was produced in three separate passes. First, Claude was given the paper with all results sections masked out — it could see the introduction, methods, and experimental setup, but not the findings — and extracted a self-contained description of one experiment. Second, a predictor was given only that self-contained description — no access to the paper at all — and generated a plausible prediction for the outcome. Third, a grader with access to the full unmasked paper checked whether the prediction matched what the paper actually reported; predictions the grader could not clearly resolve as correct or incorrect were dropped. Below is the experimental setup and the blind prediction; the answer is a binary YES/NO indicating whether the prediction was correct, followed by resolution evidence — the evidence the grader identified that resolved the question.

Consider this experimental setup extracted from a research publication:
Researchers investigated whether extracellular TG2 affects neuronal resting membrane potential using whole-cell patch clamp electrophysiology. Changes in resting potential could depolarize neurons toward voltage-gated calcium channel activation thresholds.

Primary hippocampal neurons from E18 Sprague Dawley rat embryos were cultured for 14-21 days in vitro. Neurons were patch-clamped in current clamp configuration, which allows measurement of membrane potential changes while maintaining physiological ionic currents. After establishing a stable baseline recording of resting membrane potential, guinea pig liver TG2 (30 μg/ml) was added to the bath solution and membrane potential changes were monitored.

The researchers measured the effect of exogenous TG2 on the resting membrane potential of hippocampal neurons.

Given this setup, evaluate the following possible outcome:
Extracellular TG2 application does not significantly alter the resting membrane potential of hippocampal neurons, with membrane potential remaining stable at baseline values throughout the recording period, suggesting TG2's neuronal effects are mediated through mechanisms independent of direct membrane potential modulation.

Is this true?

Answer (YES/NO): NO